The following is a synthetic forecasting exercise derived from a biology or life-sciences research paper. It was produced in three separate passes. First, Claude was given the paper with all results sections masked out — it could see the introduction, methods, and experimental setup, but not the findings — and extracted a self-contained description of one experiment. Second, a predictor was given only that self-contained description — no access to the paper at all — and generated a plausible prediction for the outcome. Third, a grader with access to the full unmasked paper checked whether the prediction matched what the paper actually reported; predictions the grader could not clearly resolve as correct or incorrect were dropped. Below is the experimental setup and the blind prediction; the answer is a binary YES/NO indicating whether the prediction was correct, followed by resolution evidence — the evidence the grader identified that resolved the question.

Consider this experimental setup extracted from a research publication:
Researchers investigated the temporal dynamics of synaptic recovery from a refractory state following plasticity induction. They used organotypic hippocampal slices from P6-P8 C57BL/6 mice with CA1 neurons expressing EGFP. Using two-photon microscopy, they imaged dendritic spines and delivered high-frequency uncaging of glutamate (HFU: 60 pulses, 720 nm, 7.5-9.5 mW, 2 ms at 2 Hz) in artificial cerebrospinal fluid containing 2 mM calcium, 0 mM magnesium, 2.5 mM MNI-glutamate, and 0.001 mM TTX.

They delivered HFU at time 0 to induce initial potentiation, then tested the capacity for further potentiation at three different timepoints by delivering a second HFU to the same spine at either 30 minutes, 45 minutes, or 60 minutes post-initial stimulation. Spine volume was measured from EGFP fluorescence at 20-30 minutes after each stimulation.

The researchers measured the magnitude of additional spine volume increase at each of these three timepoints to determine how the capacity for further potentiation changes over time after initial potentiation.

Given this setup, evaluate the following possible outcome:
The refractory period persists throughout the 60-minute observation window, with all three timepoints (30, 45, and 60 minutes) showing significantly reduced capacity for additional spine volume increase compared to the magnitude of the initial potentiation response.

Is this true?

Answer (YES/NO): NO